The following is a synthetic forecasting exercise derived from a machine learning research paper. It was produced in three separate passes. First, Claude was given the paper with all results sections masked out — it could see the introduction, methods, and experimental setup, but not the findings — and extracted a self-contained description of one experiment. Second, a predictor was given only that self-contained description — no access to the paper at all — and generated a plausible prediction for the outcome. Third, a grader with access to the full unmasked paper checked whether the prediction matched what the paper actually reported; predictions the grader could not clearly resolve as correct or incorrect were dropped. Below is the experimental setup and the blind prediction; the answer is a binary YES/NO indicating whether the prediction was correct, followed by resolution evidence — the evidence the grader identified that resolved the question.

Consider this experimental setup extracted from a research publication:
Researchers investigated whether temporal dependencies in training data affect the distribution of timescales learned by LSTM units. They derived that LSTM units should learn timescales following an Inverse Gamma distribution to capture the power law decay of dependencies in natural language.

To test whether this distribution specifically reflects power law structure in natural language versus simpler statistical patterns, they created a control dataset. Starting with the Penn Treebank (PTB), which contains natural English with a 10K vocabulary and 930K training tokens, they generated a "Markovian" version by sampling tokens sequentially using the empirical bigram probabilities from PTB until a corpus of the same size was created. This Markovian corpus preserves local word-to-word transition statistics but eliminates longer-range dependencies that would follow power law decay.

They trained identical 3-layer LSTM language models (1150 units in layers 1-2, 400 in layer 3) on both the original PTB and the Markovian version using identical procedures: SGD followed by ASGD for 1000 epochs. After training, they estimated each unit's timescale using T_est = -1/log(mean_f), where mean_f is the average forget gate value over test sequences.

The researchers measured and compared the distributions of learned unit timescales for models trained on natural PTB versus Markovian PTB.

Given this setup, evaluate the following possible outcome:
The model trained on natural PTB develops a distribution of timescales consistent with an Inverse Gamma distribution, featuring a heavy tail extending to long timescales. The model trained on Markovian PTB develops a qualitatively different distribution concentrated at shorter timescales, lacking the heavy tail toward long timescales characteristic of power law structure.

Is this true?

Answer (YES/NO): YES